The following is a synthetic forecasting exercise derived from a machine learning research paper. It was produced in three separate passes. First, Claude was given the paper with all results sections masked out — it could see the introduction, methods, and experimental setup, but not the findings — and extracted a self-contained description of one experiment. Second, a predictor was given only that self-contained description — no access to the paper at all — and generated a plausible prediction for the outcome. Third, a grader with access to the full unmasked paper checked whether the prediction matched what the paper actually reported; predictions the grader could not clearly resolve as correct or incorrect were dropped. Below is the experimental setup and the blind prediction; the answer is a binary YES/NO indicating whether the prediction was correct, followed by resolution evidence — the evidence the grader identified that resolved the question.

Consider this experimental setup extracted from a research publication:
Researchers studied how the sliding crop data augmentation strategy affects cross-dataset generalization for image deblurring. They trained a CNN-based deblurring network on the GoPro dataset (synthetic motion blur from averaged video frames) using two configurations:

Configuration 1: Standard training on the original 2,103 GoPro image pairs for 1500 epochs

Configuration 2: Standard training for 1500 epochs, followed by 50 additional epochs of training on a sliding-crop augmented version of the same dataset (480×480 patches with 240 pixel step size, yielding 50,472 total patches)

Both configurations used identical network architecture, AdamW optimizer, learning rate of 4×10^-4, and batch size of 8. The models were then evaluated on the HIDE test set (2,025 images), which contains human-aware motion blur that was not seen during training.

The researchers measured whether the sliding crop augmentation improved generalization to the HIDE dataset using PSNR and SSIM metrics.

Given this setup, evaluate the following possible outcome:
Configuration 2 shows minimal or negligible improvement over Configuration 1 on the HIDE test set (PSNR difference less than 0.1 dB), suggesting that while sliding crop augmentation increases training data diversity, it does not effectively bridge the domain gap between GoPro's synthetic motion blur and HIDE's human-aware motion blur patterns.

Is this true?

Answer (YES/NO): NO